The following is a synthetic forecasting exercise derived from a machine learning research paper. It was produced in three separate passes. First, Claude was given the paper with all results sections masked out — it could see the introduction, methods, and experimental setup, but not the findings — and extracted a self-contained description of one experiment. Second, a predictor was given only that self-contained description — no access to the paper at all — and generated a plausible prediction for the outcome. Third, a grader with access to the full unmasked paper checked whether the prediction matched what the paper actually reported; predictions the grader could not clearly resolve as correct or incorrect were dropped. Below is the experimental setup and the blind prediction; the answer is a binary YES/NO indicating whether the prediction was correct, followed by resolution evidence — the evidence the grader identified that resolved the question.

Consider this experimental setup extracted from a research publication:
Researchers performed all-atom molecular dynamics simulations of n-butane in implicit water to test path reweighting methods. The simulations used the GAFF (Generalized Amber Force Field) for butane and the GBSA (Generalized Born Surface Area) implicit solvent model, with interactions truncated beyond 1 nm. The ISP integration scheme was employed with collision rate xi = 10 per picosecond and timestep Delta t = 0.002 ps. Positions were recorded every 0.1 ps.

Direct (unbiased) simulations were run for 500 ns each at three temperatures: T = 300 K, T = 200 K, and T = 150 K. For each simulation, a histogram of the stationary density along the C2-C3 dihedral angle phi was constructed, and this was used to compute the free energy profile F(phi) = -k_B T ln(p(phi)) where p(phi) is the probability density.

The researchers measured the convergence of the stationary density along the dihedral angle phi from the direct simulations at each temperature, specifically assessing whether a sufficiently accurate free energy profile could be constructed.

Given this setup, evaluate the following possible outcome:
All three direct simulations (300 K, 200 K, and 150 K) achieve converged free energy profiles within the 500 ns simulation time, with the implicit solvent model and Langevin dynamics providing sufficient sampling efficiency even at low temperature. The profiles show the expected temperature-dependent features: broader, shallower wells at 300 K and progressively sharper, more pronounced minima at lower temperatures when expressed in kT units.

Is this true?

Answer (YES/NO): NO